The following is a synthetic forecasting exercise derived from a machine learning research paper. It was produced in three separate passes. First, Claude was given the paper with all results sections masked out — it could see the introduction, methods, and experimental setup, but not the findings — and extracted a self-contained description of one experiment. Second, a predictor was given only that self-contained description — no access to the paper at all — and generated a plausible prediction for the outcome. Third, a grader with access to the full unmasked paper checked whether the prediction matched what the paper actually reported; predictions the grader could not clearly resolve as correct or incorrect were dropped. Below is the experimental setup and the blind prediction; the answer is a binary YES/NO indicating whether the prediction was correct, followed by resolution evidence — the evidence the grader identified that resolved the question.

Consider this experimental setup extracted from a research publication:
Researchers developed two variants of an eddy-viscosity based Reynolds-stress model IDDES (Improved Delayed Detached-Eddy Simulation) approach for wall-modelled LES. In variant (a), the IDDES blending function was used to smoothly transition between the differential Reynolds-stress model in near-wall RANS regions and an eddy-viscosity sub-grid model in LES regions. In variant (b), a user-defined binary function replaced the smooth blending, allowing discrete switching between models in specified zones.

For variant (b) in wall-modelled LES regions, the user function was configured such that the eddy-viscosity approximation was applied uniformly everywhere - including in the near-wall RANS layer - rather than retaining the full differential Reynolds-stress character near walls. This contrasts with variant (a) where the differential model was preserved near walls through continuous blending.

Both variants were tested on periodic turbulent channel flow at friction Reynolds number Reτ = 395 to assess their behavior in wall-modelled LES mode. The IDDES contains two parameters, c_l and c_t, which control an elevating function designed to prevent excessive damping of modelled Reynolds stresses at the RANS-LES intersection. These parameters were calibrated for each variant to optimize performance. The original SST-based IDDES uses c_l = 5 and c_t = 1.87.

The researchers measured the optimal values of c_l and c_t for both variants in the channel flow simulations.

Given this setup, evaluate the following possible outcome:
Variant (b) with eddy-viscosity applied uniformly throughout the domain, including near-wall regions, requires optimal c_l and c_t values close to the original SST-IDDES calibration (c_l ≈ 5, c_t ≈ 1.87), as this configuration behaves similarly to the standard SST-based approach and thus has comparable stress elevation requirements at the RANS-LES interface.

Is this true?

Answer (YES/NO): YES